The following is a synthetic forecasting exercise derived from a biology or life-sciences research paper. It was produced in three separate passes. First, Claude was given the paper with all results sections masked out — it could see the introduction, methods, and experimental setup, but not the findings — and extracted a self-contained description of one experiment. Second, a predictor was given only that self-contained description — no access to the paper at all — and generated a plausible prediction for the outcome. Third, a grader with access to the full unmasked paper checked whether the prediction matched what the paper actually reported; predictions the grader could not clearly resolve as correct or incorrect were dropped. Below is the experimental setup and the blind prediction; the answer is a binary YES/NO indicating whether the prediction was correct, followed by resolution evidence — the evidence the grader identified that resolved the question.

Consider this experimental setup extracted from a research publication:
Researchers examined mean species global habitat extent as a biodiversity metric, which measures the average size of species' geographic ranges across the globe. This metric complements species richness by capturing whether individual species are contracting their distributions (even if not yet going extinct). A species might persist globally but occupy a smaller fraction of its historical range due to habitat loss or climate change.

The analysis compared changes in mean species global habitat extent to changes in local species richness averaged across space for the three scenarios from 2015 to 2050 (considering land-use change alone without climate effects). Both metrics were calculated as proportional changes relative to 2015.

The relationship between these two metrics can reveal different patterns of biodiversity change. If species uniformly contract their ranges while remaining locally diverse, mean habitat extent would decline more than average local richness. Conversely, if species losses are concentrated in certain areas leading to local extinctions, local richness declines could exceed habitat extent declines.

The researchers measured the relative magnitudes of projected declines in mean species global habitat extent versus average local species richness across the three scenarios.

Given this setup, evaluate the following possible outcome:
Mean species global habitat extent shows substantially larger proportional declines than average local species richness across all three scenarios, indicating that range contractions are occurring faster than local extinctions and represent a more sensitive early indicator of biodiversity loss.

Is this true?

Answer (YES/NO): YES